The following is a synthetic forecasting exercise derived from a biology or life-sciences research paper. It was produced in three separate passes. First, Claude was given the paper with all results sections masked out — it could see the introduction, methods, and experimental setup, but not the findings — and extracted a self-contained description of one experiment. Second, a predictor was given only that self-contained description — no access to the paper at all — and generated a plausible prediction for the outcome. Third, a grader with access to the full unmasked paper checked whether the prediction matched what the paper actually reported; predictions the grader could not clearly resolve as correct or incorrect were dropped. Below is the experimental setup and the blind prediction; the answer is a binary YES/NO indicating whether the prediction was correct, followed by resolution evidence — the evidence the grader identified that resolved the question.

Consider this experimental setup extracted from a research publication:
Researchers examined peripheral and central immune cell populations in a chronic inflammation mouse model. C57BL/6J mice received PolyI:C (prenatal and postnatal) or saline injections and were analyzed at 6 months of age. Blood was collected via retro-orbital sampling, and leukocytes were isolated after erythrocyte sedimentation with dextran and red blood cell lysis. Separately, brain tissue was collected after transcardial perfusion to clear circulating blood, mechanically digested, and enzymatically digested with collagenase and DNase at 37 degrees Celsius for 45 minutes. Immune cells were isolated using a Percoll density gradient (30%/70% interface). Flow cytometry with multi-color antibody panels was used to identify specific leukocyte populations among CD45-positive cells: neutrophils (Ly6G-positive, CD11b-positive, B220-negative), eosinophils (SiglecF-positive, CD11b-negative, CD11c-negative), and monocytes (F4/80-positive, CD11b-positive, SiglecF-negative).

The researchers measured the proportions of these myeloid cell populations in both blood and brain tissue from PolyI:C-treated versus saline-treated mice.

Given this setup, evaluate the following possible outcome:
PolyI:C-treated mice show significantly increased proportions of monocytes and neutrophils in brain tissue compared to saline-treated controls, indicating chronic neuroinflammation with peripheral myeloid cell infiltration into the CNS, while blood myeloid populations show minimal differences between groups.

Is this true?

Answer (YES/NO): NO